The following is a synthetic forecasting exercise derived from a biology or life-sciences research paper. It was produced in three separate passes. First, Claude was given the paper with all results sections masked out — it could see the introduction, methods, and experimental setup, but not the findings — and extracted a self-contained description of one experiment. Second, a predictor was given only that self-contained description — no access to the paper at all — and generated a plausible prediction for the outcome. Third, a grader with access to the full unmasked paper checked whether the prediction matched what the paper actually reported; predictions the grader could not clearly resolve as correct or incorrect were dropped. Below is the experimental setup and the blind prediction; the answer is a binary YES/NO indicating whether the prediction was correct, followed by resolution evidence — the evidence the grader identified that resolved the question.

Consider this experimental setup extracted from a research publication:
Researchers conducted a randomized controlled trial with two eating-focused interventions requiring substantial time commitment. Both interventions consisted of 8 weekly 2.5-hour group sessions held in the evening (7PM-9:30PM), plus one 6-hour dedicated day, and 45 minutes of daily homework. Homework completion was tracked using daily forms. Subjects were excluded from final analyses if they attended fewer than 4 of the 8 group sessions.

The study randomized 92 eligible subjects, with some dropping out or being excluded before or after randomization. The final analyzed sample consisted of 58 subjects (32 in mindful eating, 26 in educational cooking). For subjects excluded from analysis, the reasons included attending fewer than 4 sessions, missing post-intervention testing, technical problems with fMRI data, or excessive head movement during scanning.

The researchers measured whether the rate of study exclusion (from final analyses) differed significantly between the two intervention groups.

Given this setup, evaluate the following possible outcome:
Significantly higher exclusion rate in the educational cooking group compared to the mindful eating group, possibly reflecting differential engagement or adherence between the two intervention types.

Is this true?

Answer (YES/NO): NO